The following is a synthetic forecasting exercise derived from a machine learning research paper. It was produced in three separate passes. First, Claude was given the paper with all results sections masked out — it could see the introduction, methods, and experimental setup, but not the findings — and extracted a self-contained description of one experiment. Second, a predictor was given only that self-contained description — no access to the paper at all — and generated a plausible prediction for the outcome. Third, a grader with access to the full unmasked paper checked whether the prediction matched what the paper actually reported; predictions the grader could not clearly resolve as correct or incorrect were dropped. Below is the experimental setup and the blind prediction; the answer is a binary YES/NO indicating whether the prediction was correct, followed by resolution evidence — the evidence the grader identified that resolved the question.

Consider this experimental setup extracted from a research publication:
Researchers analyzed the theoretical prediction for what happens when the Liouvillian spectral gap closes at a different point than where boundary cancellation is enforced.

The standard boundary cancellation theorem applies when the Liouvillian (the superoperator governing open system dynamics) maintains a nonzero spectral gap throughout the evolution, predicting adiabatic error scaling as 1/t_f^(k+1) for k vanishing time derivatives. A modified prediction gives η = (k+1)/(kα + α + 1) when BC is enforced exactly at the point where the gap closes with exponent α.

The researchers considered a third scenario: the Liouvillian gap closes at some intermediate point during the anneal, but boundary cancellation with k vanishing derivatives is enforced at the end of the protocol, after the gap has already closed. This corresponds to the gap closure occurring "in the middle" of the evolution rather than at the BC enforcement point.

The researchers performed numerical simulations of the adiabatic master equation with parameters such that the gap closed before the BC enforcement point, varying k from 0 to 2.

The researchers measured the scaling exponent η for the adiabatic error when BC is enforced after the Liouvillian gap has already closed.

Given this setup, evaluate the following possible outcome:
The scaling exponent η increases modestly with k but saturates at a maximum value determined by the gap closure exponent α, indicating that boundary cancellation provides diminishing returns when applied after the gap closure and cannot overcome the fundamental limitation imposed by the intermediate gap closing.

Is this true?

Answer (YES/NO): NO